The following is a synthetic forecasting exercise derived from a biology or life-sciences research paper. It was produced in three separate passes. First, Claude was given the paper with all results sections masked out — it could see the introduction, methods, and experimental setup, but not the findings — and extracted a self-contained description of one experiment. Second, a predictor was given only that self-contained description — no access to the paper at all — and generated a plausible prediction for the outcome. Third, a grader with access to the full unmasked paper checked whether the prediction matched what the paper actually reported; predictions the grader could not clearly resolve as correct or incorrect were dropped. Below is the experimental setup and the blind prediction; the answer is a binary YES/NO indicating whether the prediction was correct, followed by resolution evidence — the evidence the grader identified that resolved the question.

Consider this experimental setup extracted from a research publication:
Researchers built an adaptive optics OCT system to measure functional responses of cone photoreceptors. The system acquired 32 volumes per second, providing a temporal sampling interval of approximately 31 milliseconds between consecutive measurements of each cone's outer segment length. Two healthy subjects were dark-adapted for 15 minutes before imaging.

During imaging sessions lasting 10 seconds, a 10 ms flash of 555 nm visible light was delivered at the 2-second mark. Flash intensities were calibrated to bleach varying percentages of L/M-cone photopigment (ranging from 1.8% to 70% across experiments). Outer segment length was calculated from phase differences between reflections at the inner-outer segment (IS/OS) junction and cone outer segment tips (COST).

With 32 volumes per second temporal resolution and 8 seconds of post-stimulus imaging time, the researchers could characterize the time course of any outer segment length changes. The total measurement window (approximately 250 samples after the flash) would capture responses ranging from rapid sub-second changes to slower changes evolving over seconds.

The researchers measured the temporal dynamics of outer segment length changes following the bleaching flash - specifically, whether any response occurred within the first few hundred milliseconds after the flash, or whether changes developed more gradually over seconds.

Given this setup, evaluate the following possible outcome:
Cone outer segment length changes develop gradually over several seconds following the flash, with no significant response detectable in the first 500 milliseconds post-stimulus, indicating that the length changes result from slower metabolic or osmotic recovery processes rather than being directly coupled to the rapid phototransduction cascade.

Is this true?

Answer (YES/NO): NO